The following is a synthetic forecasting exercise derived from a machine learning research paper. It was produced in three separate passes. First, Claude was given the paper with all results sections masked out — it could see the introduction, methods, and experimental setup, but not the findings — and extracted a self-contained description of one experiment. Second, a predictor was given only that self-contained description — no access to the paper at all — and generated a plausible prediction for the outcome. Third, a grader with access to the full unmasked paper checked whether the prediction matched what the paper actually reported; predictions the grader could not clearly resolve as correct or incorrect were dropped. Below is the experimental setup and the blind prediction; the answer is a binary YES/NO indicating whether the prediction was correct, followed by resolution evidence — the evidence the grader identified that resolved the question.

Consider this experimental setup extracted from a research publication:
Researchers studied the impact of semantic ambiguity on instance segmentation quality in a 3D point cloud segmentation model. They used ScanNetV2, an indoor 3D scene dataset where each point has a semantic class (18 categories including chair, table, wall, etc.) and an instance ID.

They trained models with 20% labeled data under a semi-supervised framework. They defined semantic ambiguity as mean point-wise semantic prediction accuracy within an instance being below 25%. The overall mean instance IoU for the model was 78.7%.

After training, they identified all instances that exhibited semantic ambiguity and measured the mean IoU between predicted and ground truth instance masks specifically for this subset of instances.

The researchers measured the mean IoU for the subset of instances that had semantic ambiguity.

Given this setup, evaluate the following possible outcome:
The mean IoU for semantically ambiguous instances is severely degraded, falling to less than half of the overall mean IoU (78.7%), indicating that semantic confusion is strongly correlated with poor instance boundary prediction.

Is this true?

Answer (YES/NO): NO